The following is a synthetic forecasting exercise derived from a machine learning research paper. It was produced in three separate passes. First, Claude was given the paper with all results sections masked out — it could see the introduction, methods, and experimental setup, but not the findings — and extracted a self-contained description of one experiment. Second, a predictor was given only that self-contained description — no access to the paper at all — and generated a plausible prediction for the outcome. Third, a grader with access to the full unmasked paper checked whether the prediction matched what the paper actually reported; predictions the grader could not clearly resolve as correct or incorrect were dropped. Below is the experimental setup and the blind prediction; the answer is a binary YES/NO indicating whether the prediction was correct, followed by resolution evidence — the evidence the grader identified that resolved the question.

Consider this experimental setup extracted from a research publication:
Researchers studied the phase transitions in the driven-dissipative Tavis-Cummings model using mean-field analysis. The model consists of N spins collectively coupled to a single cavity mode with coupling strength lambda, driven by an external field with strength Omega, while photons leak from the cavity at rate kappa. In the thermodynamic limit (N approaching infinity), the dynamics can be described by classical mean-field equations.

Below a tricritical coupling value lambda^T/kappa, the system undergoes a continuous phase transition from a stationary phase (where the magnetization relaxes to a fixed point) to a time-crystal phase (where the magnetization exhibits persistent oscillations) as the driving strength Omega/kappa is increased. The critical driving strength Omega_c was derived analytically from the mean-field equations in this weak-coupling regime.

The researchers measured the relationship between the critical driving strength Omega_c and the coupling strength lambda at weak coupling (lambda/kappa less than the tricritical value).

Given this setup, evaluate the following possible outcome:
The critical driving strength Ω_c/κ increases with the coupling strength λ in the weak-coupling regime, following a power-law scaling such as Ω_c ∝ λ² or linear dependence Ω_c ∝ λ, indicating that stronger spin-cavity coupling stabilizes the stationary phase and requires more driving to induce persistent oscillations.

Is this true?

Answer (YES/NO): YES